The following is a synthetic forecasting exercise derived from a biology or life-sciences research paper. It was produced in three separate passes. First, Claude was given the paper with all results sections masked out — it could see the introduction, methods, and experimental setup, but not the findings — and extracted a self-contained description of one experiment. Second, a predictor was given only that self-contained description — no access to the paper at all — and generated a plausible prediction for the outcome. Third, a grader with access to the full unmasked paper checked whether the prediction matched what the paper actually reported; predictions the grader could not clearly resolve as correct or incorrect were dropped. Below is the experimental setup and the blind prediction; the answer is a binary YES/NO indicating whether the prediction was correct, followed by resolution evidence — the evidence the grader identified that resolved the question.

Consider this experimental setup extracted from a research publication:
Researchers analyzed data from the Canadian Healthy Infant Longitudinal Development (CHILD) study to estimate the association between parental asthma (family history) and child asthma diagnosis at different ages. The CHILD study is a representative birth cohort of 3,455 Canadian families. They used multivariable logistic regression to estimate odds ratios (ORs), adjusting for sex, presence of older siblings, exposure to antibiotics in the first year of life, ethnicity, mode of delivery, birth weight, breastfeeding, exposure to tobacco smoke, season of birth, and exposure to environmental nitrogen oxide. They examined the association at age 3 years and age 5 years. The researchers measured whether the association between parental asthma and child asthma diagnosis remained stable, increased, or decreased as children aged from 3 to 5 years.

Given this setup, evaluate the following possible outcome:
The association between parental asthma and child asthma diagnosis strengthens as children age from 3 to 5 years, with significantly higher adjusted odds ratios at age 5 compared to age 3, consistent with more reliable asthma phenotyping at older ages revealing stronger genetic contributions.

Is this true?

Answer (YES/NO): YES